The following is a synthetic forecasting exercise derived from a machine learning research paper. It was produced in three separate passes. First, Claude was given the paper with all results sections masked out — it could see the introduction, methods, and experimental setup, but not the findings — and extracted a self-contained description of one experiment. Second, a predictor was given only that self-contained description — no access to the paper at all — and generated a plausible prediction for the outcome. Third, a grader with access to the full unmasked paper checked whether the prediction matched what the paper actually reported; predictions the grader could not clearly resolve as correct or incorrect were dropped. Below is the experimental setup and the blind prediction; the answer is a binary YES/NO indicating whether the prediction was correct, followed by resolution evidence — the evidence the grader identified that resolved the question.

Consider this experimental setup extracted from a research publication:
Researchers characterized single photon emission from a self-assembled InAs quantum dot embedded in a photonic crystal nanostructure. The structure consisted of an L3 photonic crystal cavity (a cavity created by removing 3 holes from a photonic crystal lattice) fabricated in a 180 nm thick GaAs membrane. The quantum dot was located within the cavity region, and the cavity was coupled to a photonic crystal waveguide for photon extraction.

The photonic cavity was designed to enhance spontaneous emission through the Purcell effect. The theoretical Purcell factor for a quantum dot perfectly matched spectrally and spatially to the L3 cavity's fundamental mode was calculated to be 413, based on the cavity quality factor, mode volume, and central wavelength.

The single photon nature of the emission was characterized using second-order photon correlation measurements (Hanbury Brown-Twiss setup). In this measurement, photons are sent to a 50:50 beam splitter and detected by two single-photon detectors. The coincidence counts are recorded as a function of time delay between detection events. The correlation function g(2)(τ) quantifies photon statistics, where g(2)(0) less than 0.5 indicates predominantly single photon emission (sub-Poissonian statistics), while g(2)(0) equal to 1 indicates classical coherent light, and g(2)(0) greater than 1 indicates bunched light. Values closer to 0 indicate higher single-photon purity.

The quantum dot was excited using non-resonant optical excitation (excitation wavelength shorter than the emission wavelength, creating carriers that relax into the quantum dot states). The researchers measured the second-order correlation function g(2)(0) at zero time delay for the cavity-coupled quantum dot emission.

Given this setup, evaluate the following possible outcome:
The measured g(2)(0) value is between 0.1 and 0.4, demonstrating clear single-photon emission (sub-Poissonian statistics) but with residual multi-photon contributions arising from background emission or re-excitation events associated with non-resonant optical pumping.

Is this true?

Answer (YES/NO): YES